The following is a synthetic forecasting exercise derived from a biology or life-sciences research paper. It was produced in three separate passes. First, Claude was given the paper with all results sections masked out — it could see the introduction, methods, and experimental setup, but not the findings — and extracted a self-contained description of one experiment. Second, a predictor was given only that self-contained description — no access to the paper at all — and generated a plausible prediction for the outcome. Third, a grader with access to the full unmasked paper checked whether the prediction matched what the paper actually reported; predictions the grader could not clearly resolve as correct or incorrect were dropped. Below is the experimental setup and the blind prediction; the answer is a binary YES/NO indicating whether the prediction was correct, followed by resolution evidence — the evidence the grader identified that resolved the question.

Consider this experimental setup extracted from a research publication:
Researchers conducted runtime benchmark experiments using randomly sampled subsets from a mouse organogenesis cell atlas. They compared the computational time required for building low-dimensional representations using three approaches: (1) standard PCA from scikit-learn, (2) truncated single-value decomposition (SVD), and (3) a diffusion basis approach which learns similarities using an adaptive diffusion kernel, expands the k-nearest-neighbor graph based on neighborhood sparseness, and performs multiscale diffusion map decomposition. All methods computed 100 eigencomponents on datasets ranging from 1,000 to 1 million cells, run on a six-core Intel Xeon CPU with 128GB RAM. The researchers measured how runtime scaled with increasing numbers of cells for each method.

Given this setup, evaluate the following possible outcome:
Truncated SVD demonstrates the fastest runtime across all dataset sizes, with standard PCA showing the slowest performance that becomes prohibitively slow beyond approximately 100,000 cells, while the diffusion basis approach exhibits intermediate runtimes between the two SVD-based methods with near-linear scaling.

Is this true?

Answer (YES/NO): NO